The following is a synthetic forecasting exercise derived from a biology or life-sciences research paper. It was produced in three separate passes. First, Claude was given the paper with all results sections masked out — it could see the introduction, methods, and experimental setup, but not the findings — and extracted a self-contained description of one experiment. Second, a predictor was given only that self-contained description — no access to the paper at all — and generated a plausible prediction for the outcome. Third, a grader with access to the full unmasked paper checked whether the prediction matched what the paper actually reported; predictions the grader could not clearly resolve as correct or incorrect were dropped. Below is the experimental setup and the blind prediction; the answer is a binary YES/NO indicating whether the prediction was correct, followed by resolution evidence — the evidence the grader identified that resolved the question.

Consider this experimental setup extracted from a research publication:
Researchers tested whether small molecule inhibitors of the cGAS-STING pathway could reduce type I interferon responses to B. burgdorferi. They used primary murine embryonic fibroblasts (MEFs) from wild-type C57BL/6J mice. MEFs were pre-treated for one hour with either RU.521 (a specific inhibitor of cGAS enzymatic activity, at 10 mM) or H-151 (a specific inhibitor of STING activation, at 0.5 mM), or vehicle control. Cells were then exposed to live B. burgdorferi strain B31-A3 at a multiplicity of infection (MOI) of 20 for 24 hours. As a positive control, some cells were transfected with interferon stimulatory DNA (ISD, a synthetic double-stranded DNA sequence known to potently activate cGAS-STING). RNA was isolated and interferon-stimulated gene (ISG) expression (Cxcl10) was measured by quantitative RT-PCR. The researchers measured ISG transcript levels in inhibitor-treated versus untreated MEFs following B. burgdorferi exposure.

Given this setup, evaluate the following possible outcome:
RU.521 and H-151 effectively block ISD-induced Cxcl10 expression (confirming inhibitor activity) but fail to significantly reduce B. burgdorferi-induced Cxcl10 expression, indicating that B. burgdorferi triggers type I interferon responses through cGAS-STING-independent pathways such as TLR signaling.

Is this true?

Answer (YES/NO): NO